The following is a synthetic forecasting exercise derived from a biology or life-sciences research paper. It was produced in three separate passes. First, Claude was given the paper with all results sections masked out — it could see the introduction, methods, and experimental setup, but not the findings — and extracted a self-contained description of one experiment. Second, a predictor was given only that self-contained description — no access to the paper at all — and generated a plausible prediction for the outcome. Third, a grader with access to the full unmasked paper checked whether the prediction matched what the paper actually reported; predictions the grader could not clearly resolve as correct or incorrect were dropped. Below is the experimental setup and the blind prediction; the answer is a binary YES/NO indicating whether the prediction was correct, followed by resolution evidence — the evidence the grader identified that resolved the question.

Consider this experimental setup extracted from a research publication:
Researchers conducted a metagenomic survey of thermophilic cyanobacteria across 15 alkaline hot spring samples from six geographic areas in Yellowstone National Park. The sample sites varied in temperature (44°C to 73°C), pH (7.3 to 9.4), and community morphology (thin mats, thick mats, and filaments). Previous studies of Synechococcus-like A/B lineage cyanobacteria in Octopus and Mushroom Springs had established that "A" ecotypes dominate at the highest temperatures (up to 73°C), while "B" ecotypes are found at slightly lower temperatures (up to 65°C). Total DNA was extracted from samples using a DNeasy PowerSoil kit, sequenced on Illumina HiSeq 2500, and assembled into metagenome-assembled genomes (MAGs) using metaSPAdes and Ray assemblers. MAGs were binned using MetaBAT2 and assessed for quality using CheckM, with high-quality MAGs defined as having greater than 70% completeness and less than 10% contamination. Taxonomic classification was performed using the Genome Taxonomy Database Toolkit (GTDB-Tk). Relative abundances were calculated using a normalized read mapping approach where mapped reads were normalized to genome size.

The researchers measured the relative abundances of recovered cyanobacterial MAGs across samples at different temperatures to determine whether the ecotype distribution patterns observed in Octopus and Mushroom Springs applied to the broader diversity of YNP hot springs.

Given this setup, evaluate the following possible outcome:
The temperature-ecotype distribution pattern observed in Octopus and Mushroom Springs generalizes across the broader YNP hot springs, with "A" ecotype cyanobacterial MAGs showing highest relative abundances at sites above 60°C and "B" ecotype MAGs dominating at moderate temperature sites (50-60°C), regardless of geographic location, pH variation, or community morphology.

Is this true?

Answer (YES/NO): NO